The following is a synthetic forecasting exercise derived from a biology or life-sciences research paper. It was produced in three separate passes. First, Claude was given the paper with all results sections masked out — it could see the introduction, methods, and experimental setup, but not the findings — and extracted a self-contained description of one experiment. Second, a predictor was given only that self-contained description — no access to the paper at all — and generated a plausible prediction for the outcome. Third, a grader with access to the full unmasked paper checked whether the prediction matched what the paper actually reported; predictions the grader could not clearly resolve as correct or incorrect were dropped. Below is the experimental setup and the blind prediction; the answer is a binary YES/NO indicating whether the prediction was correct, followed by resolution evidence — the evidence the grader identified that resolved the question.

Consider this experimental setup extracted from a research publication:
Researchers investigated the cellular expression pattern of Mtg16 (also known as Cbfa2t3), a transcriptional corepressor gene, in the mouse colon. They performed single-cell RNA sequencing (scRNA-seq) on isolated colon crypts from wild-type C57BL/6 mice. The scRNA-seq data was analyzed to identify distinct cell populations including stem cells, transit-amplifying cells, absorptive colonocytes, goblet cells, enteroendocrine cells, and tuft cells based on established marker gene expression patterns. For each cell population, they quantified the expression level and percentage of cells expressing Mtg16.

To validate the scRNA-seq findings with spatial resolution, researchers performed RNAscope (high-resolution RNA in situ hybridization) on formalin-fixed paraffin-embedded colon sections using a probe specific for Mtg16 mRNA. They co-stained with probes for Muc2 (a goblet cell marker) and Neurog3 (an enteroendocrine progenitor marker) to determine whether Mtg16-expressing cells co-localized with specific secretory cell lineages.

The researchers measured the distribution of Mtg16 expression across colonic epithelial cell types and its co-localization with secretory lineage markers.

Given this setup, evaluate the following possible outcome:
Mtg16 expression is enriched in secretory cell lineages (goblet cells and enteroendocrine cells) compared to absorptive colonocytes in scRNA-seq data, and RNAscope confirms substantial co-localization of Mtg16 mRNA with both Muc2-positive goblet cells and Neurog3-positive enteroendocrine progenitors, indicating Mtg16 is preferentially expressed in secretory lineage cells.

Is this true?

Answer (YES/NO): NO